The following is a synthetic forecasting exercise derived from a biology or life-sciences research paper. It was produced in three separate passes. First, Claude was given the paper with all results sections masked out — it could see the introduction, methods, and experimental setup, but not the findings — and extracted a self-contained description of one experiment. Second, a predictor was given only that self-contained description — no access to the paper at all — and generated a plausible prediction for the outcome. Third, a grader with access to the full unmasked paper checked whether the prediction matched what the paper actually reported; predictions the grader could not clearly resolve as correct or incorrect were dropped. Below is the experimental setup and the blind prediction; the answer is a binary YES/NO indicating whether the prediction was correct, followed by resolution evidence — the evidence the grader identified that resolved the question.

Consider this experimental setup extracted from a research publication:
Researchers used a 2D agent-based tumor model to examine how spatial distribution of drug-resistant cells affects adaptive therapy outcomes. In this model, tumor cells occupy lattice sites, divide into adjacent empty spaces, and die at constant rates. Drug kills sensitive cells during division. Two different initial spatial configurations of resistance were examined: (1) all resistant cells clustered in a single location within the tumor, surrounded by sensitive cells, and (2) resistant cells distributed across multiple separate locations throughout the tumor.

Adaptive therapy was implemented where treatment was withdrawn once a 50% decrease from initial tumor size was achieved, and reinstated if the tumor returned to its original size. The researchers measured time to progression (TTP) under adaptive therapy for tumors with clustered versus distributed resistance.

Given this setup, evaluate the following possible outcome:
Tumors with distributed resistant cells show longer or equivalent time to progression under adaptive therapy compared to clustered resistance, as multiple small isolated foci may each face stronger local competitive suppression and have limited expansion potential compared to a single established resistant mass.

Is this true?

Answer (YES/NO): NO